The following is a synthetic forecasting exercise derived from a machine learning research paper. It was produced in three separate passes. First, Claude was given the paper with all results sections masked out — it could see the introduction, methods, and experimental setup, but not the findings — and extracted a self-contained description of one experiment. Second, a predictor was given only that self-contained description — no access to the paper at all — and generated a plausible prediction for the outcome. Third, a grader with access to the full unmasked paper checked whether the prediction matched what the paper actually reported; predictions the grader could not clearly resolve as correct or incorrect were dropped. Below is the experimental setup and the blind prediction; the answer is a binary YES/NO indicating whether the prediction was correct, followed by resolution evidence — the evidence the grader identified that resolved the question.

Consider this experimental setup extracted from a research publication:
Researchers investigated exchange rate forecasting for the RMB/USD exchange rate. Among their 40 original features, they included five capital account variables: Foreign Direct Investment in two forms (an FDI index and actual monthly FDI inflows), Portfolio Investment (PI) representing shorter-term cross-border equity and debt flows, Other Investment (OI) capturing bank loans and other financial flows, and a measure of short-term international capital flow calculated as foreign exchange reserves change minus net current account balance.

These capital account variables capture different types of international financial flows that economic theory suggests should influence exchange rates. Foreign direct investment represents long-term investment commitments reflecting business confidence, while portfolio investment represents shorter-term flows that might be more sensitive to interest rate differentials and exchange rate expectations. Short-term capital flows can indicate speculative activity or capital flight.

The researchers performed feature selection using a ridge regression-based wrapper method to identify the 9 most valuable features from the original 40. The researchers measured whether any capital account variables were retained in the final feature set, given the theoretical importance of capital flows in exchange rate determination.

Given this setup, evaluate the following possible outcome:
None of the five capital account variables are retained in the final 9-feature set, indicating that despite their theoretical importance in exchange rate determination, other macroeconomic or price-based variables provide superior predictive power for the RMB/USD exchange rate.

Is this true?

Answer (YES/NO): YES